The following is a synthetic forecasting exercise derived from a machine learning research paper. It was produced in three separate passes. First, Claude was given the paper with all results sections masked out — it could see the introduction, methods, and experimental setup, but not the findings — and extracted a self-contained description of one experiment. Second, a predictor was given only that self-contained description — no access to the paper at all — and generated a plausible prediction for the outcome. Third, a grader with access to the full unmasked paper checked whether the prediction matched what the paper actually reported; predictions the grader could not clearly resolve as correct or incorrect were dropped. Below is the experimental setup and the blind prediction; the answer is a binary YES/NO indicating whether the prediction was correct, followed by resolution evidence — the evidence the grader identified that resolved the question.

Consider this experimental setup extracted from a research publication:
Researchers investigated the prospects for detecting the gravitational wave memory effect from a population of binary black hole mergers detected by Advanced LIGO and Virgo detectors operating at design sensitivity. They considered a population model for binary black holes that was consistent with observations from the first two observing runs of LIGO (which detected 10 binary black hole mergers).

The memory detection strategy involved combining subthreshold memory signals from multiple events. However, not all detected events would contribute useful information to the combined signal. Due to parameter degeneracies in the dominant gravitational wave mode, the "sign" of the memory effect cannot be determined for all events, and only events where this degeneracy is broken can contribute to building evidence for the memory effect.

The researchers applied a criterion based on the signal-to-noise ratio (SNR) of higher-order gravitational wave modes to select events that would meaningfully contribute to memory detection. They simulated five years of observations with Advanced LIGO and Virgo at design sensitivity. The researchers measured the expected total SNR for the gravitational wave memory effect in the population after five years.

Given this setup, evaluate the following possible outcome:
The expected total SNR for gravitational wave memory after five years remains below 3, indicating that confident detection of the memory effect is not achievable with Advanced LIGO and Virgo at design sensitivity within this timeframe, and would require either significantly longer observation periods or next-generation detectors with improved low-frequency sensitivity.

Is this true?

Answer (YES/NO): NO